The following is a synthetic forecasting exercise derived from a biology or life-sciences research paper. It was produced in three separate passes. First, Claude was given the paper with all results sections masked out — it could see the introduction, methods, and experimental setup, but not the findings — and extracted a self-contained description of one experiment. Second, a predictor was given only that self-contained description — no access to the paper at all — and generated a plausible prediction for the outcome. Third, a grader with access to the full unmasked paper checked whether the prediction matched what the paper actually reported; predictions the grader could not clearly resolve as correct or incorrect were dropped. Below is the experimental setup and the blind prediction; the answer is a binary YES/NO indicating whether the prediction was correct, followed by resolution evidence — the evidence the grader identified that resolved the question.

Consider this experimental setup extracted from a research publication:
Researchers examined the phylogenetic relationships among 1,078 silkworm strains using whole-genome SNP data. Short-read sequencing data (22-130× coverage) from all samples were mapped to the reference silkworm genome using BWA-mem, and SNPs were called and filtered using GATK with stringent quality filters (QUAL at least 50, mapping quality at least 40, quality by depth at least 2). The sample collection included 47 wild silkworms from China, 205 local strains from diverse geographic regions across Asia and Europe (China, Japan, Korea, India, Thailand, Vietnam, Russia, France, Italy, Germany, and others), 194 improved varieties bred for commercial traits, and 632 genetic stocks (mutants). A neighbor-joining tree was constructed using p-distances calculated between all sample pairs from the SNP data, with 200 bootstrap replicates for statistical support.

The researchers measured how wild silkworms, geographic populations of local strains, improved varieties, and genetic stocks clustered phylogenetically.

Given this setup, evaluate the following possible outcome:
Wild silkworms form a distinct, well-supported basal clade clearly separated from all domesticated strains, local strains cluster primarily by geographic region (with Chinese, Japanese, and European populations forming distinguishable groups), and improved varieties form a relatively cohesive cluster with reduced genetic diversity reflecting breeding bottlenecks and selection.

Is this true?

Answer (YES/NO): NO